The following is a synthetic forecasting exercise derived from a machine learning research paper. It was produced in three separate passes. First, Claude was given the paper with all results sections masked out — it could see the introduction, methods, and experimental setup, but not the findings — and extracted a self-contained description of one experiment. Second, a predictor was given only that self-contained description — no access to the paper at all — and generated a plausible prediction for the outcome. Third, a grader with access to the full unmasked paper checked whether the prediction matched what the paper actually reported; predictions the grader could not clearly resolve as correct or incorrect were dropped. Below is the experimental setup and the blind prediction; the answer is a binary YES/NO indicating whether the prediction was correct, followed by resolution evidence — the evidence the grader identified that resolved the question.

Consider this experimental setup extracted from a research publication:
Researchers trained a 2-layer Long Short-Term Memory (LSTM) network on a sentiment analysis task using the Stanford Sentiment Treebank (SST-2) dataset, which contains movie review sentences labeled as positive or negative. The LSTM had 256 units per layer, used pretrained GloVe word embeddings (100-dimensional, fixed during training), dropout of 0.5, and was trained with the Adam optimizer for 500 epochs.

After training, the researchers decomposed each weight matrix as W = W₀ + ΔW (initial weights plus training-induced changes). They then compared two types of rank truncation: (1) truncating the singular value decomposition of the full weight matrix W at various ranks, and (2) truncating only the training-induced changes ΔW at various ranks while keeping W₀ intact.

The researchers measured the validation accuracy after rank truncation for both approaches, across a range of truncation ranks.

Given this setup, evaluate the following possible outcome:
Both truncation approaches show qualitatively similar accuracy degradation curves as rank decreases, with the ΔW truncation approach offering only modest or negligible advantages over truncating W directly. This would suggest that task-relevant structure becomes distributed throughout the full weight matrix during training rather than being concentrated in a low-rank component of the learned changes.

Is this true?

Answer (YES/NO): NO